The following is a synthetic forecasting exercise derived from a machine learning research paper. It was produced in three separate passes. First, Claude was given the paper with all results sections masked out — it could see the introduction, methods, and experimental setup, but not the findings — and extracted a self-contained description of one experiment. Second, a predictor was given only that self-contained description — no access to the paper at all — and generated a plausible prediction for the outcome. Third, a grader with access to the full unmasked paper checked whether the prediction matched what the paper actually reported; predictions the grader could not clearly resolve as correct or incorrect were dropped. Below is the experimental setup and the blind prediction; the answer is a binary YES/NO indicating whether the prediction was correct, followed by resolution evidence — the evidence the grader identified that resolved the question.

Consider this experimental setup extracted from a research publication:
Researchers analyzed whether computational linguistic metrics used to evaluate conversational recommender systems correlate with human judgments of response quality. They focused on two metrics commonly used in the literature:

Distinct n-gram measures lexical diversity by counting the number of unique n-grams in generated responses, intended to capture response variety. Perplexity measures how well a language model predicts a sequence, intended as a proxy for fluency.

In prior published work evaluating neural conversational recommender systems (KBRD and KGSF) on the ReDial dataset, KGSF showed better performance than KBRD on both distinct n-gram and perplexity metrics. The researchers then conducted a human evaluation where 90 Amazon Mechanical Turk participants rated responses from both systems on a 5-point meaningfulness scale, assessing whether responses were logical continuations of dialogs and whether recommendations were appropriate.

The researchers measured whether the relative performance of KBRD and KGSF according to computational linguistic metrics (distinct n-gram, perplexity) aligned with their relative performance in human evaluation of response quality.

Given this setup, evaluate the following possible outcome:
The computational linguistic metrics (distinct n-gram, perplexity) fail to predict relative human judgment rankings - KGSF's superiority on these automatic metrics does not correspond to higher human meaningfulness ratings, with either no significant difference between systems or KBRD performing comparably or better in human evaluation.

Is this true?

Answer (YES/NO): YES